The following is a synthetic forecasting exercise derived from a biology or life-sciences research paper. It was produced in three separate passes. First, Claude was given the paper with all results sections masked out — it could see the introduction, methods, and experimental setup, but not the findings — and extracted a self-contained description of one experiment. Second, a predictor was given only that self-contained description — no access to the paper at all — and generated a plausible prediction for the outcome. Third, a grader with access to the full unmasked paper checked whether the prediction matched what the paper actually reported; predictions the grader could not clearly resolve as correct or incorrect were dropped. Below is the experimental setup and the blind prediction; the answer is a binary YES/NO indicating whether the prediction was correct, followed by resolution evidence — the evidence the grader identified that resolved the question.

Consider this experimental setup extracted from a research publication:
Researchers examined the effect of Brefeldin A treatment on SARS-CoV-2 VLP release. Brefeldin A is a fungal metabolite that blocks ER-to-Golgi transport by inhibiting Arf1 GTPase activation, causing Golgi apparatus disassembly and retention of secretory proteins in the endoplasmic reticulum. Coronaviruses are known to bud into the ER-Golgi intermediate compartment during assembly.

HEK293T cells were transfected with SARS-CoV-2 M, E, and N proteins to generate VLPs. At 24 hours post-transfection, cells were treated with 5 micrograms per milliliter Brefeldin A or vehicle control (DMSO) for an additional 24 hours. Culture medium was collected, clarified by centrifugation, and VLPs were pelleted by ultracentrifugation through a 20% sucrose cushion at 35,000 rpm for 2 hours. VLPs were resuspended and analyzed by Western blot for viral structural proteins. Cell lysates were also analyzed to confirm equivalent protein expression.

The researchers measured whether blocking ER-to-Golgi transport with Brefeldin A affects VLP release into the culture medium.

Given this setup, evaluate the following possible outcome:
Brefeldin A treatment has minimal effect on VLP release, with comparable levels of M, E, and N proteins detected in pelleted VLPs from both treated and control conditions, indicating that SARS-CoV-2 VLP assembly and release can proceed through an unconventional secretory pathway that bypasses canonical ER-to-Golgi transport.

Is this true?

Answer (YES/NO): YES